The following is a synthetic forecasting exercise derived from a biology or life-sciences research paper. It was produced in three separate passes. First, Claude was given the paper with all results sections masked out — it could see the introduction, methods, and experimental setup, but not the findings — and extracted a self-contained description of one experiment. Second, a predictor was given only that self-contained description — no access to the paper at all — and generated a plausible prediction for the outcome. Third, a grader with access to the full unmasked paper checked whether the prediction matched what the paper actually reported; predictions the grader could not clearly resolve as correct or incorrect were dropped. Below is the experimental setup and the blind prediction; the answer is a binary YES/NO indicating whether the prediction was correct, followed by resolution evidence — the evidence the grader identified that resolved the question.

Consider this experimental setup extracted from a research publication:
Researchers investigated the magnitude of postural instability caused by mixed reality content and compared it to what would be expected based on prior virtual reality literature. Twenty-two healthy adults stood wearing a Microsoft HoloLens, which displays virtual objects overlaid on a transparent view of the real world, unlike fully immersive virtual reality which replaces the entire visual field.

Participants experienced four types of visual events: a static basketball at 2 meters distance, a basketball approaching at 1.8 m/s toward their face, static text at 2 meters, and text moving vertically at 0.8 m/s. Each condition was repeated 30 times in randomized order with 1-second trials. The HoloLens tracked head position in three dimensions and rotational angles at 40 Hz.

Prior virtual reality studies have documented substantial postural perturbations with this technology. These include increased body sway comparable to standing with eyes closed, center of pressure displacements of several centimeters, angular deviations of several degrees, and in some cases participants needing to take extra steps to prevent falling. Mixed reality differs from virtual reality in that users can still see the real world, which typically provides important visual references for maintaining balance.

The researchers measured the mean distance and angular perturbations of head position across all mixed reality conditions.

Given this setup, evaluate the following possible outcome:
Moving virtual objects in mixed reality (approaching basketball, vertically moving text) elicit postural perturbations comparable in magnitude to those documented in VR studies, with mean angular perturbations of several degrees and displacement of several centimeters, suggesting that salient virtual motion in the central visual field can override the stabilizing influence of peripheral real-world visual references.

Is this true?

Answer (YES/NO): NO